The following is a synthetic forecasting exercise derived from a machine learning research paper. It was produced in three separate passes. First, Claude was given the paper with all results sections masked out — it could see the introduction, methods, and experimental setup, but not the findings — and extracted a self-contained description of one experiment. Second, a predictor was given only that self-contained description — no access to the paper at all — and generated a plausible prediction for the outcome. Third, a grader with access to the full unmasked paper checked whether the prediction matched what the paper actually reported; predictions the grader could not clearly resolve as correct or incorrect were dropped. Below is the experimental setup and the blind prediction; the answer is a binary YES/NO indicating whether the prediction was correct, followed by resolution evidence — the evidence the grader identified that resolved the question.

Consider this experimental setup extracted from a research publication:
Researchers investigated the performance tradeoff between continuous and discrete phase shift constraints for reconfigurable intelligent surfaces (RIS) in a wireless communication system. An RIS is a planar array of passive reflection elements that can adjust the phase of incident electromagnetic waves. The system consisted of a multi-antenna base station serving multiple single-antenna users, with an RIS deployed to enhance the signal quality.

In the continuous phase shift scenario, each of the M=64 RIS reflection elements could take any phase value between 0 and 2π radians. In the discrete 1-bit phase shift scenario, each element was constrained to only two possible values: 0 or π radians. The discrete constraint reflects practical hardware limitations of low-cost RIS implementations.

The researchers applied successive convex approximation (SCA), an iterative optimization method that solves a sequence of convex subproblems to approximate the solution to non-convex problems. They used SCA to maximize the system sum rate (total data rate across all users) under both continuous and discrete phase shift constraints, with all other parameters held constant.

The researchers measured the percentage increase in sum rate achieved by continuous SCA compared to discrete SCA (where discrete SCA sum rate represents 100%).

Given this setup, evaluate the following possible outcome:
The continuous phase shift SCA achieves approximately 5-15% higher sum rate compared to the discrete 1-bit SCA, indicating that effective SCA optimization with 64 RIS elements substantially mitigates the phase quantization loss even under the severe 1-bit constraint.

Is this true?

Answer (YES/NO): NO